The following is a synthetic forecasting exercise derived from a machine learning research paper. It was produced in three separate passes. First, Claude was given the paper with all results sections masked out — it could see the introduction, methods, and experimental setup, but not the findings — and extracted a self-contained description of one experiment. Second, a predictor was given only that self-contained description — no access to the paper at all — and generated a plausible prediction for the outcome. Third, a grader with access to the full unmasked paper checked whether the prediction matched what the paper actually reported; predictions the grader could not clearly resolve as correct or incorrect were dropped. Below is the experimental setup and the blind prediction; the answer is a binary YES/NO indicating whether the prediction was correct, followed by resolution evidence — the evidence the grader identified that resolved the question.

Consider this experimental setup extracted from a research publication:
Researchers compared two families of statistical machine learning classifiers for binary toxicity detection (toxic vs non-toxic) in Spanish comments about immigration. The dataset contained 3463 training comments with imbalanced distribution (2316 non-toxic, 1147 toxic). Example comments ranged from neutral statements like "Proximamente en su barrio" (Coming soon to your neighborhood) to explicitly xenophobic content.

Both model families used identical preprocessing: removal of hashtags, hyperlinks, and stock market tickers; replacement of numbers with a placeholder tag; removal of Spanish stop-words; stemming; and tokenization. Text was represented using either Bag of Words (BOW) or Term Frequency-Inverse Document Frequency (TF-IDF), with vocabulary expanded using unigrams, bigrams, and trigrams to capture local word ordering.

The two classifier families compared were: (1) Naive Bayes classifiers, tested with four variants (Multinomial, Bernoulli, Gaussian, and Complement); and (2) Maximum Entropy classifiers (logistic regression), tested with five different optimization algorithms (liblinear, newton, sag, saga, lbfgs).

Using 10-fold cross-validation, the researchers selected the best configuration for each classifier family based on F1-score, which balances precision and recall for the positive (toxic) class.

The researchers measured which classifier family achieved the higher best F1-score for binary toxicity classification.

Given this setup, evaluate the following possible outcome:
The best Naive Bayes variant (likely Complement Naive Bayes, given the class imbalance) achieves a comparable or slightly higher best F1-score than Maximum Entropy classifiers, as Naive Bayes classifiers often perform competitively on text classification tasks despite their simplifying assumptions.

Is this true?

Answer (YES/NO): NO